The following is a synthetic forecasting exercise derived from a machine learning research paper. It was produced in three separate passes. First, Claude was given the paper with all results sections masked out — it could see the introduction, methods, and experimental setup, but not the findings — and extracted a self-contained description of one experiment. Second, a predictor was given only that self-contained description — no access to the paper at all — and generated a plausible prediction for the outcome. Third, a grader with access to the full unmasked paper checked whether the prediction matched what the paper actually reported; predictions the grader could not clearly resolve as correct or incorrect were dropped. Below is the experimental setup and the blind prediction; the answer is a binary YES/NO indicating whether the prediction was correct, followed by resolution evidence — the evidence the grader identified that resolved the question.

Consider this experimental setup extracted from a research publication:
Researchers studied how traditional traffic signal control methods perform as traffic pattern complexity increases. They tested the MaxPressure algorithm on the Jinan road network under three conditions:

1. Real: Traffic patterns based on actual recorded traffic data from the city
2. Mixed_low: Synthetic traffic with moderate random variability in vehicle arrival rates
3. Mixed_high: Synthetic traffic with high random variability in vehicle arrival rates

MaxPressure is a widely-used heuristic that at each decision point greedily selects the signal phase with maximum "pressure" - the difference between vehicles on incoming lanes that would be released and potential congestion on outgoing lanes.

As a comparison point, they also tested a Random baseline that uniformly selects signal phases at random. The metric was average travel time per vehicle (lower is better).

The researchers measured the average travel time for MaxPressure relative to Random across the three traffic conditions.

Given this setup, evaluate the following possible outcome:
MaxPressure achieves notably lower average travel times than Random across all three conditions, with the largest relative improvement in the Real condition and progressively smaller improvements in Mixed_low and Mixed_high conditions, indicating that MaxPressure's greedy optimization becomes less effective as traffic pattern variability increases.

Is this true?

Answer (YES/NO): YES